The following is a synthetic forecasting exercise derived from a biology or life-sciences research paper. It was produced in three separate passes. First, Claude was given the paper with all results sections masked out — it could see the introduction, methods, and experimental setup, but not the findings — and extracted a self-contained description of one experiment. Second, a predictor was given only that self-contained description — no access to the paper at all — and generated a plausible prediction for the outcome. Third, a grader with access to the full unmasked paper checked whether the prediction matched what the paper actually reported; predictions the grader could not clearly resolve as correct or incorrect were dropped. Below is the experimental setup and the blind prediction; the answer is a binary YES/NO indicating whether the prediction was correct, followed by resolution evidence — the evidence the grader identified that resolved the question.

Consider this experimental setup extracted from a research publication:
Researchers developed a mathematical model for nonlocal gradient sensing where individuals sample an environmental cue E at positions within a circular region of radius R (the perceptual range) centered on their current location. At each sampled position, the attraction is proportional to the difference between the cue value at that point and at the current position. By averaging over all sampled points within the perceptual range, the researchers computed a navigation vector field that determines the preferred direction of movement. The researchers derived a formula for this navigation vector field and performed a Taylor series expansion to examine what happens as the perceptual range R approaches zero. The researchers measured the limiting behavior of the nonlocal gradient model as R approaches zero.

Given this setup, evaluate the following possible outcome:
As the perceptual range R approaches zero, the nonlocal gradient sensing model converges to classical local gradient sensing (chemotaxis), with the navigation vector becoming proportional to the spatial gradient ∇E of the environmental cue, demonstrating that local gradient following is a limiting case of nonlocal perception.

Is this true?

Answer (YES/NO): YES